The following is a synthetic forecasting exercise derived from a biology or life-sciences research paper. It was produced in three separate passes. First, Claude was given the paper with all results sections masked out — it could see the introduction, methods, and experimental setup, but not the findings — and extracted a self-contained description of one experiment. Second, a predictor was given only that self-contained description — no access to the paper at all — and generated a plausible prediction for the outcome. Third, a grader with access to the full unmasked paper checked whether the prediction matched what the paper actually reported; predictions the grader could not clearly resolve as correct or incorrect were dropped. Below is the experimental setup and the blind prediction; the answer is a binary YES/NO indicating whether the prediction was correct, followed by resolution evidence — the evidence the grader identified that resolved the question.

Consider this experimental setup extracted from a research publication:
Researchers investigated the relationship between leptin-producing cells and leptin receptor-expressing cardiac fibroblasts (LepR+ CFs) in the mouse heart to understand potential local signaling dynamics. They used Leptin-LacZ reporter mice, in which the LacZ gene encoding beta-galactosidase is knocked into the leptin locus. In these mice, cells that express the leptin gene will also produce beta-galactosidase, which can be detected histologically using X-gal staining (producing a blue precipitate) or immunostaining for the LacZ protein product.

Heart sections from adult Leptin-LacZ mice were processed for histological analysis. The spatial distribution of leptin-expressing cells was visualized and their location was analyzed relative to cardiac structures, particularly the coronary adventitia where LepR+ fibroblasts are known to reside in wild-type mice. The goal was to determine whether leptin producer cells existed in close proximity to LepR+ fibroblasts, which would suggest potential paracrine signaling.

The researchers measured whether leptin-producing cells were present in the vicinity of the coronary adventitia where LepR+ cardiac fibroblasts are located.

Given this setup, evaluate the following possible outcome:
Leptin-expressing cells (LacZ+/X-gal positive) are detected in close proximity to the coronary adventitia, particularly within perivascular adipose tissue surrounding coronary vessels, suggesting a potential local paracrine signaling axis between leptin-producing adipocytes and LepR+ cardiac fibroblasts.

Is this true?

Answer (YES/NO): NO